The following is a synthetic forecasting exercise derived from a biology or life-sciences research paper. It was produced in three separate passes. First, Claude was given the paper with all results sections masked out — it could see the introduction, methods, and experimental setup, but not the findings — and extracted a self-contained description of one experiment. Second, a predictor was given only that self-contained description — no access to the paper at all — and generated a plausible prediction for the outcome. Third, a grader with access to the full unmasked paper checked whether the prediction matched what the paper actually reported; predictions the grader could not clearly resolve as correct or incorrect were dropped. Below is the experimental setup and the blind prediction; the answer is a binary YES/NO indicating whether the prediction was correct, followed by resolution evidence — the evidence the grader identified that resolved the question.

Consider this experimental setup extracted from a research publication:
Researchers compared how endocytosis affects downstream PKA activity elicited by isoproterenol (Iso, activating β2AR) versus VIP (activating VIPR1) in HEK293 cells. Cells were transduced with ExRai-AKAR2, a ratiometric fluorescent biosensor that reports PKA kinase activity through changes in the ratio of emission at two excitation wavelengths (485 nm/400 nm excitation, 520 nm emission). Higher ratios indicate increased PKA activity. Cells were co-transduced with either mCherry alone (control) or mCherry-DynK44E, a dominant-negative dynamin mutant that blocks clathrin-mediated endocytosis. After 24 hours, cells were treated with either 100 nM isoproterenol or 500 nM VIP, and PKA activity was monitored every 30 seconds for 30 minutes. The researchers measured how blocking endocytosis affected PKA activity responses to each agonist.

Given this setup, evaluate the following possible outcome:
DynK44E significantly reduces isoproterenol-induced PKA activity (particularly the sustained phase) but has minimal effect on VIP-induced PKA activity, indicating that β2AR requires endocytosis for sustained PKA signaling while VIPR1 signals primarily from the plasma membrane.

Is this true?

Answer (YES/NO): NO